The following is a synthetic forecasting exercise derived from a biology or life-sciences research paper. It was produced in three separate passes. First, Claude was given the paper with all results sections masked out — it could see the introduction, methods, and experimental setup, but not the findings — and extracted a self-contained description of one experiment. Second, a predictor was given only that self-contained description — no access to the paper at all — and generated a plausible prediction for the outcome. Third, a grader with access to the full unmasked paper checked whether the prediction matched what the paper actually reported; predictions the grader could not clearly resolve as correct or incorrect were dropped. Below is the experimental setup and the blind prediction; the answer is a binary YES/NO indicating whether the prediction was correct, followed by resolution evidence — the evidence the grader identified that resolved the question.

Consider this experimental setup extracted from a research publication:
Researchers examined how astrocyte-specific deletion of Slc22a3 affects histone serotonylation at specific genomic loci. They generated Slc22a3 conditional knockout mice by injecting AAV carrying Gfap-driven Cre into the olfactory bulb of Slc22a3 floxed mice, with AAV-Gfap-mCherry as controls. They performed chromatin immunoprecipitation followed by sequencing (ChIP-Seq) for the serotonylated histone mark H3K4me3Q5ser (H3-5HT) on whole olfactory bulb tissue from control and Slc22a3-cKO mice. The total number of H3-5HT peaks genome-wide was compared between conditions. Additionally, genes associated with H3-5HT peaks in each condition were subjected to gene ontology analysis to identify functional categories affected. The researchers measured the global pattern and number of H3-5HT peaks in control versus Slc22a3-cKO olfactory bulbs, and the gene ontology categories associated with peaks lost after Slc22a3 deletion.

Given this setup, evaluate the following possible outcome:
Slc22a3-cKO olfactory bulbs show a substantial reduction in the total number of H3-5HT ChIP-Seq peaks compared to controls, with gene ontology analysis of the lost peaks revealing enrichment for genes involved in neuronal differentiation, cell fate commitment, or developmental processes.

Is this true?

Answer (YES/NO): NO